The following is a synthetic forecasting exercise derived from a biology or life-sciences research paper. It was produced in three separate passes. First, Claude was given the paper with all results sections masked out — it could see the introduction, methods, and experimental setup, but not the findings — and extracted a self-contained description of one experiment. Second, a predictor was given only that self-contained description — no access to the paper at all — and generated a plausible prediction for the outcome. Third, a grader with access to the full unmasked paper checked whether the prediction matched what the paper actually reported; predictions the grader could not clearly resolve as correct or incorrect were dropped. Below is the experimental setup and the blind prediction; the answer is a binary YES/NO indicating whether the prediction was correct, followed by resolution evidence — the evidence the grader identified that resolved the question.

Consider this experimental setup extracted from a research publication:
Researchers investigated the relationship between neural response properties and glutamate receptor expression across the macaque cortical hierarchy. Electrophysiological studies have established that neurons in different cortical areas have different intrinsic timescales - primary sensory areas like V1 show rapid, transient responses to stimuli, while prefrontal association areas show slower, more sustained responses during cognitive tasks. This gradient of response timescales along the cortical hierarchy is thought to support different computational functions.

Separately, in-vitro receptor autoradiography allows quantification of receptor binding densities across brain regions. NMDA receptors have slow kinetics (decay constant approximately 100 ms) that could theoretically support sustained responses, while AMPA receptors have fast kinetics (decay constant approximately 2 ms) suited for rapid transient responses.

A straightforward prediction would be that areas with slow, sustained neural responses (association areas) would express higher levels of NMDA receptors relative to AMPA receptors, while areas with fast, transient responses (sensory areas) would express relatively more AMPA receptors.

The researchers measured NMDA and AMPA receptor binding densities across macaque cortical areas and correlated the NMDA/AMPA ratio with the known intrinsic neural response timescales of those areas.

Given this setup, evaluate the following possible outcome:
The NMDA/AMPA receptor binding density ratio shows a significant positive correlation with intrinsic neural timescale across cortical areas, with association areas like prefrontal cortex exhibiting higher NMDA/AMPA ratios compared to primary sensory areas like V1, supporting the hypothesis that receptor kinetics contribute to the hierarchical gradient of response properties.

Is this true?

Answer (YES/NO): NO